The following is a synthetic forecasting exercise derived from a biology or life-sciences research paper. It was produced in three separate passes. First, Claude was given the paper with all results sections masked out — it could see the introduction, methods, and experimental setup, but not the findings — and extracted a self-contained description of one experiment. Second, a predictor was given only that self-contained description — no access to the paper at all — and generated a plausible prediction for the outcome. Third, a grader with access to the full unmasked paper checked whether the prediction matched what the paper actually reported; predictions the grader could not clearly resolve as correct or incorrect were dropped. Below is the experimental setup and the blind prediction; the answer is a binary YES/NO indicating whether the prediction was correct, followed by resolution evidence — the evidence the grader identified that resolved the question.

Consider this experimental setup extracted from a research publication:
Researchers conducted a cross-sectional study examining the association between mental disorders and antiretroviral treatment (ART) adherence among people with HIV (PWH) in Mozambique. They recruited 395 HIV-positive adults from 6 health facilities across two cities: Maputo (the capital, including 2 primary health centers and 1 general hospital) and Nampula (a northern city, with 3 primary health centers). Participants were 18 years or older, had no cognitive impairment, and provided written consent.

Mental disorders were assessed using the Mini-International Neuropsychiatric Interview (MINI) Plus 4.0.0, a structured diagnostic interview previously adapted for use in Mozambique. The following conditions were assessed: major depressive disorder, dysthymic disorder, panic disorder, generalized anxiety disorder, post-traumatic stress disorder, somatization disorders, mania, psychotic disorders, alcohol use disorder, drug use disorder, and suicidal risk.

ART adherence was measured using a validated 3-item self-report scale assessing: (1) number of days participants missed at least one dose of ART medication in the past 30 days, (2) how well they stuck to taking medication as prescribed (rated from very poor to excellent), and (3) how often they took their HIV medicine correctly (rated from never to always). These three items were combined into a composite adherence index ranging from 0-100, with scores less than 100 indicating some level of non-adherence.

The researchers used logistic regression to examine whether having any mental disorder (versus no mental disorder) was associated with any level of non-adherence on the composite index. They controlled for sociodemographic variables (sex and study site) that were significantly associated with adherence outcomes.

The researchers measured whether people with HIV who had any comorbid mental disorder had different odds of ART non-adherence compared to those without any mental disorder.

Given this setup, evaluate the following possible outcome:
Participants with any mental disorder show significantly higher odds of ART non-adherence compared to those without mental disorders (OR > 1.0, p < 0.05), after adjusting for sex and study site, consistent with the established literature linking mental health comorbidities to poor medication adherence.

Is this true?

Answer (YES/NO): NO